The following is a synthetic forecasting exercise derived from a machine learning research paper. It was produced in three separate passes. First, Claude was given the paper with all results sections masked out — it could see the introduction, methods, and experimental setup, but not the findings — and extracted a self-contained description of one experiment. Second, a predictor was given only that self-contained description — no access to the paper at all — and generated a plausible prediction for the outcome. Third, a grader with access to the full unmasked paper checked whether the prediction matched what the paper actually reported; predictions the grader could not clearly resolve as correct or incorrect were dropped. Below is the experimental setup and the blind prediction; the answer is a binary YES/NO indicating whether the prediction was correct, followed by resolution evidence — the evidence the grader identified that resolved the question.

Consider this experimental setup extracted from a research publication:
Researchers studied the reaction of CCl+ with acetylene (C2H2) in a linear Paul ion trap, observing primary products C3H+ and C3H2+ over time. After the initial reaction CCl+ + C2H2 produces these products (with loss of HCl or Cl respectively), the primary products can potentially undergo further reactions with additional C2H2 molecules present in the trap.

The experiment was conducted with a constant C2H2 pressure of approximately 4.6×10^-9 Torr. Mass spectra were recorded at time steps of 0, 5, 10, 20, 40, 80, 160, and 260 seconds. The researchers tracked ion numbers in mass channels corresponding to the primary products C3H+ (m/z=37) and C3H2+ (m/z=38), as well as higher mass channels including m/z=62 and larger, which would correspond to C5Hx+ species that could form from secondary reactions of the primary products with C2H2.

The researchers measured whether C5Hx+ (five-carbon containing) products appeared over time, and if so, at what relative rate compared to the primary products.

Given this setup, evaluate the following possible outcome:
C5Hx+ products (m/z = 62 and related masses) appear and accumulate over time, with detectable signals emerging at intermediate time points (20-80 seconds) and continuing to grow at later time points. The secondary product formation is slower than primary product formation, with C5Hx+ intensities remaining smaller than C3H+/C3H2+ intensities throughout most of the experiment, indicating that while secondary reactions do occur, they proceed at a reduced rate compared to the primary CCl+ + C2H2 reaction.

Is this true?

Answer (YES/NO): NO